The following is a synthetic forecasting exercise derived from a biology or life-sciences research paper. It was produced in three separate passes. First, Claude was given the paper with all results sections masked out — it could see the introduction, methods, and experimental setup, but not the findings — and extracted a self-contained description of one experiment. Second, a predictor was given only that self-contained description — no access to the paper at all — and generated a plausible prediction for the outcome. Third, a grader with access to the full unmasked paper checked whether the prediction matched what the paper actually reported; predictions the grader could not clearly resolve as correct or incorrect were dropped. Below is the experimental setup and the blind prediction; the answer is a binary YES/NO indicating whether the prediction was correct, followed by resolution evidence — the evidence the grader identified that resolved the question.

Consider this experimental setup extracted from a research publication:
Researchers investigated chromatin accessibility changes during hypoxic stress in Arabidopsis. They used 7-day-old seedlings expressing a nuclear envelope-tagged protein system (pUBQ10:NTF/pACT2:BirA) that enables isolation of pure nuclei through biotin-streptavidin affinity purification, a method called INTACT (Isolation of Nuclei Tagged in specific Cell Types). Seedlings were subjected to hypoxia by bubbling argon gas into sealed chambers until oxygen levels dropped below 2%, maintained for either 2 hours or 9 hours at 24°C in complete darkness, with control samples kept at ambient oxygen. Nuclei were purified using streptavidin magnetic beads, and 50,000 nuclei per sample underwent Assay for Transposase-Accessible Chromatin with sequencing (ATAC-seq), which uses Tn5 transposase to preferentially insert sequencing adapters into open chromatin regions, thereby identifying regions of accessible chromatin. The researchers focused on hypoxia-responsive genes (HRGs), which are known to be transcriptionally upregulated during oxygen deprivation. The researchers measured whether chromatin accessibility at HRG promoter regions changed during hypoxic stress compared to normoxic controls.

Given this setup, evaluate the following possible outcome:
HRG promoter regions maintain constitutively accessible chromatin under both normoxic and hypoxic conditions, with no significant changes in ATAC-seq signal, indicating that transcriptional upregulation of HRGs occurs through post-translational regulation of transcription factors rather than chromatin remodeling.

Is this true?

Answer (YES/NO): NO